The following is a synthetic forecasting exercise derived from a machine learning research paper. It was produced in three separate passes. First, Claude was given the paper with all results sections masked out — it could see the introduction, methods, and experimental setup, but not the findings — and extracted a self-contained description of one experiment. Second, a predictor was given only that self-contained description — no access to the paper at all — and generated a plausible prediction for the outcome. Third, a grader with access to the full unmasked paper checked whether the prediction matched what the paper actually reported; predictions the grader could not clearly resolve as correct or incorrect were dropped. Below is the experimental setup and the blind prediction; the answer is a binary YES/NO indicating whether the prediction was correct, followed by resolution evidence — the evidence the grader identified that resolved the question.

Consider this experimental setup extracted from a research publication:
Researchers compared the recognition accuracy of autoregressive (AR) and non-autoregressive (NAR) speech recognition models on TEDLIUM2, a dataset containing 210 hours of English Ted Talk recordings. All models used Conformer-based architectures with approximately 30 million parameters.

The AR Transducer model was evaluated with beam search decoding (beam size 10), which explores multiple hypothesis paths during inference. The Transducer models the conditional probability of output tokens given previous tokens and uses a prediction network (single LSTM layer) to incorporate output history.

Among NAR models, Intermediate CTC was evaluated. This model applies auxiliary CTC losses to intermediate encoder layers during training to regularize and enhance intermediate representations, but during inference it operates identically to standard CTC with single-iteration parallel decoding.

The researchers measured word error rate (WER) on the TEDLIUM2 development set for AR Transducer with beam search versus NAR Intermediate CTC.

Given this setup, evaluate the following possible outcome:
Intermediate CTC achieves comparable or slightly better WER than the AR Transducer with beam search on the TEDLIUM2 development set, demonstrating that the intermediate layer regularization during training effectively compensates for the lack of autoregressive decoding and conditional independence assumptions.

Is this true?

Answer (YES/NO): YES